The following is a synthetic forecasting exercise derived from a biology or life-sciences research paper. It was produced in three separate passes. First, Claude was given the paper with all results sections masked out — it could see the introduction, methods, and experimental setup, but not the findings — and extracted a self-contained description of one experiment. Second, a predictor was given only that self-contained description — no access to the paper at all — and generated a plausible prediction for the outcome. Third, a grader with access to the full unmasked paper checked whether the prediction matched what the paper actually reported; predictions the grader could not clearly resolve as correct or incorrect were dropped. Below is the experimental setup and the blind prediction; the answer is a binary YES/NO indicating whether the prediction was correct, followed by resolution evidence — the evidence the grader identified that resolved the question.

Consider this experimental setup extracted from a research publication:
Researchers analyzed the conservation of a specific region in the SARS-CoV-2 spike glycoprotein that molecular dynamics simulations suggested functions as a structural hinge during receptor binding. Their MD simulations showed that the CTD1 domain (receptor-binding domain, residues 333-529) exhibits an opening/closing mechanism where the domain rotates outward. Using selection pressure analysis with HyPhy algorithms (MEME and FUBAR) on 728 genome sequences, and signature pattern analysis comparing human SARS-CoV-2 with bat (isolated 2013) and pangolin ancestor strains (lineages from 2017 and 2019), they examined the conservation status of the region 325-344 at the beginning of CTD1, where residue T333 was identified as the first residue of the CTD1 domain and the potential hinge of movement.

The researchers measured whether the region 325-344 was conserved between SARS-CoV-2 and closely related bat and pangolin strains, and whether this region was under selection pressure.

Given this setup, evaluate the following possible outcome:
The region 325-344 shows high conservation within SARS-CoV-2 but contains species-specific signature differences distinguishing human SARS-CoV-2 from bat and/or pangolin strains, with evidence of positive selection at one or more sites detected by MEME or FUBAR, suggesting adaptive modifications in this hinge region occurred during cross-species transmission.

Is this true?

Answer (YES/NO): NO